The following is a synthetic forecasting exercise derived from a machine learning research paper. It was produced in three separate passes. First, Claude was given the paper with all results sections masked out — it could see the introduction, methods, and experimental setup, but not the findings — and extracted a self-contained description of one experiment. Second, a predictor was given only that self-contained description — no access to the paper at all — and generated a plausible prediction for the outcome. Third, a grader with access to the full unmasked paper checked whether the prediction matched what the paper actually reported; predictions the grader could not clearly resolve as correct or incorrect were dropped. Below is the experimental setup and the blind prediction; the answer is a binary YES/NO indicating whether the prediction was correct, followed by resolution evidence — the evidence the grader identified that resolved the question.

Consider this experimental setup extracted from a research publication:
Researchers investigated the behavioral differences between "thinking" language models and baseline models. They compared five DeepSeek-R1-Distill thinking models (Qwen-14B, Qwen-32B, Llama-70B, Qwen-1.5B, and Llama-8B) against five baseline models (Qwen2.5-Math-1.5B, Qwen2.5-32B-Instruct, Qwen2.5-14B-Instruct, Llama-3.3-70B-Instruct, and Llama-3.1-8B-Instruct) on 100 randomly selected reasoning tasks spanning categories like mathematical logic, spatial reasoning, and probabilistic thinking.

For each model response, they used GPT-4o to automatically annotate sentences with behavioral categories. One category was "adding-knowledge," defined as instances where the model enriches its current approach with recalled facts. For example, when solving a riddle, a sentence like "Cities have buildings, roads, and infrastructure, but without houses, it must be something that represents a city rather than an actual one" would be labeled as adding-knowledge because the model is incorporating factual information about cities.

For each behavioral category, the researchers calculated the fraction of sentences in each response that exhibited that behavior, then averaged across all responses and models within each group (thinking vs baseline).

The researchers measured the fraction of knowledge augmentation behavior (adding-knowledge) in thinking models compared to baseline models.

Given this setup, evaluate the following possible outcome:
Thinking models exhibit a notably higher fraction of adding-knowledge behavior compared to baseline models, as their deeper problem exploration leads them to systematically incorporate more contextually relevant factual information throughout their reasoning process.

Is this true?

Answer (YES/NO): NO